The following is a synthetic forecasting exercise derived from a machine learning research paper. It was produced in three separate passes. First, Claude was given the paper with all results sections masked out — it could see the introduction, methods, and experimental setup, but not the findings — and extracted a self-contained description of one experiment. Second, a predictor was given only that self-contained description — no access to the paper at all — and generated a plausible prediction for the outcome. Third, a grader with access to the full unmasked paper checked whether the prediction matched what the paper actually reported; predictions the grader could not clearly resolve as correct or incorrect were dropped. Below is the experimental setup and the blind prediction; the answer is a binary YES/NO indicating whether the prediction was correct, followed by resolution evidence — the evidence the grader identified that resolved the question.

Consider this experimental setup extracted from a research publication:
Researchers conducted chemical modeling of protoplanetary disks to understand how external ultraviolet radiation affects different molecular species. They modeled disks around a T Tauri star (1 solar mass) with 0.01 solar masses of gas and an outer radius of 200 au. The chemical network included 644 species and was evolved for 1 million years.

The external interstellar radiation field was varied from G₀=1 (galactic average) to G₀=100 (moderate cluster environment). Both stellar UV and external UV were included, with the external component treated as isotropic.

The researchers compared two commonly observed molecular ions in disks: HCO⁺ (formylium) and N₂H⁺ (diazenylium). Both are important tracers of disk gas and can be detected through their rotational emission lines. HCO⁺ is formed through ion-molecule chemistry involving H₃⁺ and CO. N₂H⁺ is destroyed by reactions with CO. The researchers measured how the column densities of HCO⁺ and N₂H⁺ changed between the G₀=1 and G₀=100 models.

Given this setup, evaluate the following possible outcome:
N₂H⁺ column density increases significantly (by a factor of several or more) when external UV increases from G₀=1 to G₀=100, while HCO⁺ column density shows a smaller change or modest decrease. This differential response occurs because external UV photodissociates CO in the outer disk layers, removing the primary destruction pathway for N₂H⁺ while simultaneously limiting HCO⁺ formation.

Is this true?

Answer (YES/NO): NO